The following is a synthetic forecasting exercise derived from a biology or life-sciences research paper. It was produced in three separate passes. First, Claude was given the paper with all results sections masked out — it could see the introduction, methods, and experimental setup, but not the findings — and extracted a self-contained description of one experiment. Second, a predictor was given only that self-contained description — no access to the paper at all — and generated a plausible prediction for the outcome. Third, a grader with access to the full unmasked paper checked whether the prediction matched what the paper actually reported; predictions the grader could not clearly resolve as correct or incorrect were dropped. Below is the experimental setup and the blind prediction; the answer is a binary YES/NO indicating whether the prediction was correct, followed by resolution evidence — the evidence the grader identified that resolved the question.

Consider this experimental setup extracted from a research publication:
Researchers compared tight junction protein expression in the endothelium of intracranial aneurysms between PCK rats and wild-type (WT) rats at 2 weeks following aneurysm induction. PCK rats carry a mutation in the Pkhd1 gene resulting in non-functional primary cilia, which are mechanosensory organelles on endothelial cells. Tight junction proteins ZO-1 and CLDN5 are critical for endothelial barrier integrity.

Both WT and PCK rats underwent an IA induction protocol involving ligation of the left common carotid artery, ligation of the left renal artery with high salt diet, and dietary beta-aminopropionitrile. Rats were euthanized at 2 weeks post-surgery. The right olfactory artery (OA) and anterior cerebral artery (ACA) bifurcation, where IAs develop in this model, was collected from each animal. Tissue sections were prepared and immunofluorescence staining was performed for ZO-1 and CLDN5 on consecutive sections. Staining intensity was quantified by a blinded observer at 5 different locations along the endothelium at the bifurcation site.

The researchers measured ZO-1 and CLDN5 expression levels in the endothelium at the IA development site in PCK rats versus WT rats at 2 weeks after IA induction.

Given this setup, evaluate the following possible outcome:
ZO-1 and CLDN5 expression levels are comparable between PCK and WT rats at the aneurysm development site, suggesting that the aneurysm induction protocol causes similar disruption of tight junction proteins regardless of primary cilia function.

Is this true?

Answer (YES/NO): NO